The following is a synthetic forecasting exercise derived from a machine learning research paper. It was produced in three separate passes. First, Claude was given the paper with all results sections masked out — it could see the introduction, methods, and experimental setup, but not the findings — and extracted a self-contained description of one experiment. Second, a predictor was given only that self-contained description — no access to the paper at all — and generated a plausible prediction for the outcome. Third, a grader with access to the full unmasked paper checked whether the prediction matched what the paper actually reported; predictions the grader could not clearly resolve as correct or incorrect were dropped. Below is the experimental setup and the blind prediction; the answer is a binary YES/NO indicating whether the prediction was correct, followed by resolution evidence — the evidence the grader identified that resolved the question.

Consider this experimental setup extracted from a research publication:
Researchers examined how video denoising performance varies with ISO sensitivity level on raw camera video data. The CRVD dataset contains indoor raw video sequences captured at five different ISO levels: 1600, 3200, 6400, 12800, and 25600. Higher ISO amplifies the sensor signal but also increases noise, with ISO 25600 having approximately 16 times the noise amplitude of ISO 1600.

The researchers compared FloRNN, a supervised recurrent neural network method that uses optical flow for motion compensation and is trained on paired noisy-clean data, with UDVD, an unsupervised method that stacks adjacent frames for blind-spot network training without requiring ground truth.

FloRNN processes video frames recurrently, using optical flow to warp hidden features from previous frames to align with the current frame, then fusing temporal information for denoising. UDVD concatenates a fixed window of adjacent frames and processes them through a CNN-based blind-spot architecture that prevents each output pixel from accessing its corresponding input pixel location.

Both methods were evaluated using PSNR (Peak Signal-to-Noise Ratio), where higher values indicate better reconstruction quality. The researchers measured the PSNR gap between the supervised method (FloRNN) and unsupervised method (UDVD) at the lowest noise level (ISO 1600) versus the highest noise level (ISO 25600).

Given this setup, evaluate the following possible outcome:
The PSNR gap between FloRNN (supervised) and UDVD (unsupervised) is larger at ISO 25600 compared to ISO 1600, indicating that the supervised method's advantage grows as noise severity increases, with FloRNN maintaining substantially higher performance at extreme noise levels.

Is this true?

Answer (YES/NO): NO